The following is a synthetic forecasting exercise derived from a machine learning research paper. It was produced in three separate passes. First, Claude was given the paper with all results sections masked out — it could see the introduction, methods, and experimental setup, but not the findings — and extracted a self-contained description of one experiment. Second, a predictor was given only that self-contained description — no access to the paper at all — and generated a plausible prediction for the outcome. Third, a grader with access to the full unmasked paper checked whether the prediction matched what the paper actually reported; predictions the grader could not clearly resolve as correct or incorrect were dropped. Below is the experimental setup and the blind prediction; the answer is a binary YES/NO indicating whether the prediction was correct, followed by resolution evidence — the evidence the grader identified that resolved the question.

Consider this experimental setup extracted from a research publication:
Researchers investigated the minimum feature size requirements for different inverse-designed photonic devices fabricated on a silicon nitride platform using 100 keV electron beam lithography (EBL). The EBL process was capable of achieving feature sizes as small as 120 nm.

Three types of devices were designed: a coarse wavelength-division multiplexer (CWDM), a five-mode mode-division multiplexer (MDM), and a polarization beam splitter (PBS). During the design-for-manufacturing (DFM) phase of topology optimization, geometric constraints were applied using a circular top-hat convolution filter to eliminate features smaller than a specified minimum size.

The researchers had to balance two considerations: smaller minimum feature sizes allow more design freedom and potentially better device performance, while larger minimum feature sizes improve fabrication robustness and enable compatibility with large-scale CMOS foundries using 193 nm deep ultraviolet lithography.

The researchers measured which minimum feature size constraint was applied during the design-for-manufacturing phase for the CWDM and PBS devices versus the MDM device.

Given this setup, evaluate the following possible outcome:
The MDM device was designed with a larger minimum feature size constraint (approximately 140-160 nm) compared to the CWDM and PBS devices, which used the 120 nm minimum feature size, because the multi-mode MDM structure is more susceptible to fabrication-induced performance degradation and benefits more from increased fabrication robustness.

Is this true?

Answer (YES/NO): NO